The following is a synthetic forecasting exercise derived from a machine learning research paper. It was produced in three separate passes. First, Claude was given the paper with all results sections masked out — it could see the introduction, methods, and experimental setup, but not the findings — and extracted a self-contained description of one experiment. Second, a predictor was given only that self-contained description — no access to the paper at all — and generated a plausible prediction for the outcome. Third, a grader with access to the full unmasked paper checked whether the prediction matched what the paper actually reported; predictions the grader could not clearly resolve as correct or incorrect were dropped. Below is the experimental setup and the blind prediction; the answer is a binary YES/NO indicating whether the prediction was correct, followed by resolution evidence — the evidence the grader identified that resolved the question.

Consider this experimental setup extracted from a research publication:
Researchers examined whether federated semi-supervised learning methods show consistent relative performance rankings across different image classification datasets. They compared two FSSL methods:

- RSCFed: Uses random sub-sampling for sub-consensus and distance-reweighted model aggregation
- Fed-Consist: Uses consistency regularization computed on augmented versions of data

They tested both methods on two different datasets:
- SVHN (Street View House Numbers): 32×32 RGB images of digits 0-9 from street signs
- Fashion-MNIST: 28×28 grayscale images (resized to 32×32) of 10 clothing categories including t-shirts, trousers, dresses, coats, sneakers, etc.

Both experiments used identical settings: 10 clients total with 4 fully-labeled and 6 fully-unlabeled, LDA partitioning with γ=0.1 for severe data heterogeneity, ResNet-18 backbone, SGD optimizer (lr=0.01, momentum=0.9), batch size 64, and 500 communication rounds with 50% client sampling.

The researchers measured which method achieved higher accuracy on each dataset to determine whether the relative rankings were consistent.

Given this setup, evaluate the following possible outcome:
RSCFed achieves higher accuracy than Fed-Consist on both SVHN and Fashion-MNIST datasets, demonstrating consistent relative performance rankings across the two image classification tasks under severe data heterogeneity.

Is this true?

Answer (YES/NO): NO